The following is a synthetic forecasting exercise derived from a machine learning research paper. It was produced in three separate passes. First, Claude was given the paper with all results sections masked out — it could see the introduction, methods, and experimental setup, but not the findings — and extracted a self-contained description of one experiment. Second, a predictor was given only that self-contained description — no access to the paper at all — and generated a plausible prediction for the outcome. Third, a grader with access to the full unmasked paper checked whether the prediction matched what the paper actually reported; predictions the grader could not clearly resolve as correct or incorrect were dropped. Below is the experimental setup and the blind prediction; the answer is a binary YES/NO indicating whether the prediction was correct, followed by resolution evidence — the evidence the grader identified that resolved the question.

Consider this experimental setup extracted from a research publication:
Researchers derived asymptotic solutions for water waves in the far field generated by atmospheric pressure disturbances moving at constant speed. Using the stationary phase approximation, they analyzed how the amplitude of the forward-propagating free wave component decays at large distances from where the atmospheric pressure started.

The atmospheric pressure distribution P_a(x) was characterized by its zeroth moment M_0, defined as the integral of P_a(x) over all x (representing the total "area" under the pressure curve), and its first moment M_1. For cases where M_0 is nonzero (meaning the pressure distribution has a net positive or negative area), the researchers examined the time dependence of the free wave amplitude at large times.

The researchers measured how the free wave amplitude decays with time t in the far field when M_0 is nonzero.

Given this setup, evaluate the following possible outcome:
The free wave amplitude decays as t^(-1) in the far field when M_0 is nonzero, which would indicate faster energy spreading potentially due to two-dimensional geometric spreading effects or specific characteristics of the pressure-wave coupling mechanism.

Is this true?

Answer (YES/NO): NO